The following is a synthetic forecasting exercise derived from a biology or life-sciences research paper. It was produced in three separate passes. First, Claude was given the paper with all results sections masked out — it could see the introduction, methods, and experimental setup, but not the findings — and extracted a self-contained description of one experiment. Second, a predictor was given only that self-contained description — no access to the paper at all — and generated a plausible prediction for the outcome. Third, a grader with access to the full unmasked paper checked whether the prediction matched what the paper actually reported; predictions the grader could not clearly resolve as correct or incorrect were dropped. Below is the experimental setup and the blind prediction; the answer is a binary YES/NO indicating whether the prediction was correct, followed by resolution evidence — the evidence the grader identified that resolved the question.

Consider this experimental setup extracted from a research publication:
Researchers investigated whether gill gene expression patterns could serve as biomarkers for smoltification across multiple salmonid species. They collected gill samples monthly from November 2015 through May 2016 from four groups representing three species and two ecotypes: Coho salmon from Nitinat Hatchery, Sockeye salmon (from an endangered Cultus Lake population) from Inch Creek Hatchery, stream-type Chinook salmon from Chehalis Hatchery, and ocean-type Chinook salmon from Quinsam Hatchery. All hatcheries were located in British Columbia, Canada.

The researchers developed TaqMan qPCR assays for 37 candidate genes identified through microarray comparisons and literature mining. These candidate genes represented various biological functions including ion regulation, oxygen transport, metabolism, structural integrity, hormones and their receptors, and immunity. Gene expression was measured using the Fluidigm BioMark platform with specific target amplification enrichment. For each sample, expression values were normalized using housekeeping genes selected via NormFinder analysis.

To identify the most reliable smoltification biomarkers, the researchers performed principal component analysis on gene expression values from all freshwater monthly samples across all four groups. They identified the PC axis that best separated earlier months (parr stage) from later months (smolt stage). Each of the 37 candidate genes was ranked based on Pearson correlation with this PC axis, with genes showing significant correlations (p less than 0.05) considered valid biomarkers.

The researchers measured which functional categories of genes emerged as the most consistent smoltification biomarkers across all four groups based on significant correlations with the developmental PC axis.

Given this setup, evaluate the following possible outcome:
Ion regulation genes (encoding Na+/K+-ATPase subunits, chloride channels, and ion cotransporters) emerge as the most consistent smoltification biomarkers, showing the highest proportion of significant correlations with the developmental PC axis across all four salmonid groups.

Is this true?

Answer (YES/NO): NO